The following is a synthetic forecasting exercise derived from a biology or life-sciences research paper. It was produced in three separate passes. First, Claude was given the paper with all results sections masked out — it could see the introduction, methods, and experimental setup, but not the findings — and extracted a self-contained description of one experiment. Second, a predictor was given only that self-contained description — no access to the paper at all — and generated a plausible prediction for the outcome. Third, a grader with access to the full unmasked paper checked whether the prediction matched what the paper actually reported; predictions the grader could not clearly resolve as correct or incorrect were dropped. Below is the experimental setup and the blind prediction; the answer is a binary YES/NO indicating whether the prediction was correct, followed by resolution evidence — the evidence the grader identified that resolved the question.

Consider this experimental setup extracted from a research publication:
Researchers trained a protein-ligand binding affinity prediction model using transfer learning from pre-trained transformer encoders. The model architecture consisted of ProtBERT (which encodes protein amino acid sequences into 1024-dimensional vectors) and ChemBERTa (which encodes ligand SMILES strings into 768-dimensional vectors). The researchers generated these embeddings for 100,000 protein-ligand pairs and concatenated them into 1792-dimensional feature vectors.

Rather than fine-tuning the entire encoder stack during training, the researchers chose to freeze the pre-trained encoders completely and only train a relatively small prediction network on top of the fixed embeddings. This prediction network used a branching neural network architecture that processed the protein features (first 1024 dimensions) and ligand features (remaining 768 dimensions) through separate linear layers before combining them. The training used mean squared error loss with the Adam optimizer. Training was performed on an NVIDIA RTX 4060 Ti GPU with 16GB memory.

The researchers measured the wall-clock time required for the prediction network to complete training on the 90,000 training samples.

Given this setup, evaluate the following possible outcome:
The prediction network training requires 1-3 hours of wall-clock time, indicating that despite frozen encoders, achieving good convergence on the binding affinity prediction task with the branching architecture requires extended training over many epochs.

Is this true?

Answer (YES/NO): NO